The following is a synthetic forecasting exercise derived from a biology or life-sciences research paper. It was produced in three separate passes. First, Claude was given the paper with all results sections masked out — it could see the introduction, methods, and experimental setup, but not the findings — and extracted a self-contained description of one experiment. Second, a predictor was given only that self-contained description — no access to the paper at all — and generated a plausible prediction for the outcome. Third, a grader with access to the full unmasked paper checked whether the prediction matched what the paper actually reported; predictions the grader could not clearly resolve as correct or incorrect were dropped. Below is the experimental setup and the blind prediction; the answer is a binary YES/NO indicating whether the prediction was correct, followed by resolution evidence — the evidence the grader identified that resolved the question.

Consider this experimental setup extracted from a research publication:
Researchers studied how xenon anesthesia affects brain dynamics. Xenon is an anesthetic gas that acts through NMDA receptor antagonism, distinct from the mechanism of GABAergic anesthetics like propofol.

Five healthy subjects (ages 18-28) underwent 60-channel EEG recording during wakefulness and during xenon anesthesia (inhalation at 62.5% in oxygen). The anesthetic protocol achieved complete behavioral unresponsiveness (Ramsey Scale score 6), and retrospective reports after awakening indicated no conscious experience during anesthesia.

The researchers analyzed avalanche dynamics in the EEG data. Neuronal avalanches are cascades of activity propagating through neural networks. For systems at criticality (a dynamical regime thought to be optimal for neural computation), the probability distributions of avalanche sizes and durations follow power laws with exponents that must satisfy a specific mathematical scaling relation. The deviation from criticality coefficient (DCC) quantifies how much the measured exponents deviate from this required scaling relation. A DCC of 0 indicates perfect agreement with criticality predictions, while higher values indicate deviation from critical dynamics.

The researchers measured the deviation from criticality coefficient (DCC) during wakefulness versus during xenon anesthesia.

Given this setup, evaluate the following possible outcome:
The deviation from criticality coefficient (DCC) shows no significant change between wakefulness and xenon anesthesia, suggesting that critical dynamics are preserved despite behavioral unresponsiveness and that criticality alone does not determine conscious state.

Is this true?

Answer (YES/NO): NO